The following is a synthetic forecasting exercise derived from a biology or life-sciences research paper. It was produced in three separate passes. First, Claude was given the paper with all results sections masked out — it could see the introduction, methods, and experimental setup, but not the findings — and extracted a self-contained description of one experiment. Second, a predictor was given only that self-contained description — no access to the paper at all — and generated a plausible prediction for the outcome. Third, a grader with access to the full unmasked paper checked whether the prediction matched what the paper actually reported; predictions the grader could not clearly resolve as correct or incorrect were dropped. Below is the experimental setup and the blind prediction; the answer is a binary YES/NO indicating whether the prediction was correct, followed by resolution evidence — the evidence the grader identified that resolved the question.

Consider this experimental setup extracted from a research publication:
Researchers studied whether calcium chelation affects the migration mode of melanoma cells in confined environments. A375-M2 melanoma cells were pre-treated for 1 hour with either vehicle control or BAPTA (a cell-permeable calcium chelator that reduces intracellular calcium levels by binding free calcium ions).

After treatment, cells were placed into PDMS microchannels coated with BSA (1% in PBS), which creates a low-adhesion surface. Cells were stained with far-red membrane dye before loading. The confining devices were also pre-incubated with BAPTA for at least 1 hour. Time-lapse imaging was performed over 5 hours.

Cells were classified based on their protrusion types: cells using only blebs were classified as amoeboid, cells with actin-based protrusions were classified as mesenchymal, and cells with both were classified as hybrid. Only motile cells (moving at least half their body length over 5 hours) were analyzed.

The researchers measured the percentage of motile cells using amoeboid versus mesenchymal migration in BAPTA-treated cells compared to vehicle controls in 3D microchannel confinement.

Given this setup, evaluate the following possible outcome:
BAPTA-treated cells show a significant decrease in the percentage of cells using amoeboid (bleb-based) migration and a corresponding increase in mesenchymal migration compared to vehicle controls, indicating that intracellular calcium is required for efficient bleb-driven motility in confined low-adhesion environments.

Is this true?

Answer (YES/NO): YES